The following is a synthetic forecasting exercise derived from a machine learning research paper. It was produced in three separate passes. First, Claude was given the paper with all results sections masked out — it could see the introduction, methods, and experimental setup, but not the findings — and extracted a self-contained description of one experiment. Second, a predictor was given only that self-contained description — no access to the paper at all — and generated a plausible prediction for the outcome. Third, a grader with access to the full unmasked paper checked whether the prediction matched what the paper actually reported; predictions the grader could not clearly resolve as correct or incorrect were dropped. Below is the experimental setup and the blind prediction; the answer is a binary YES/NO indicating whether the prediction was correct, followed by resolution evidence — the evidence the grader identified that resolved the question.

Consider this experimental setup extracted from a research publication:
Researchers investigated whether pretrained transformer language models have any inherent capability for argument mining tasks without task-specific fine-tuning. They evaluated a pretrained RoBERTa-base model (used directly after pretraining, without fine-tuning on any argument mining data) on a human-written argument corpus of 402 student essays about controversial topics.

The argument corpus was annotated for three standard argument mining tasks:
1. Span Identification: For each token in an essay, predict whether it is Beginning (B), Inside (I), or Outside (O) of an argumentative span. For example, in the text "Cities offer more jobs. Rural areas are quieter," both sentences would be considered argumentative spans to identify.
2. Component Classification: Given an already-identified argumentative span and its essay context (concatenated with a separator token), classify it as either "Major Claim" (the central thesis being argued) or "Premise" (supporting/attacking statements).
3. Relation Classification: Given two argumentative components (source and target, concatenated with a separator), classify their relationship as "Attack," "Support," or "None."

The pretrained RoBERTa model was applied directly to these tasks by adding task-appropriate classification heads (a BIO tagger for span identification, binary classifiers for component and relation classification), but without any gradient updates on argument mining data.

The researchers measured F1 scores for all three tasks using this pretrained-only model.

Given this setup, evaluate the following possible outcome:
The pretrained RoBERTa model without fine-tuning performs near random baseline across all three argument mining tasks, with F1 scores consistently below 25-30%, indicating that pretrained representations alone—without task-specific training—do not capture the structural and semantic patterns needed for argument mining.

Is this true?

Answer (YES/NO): NO